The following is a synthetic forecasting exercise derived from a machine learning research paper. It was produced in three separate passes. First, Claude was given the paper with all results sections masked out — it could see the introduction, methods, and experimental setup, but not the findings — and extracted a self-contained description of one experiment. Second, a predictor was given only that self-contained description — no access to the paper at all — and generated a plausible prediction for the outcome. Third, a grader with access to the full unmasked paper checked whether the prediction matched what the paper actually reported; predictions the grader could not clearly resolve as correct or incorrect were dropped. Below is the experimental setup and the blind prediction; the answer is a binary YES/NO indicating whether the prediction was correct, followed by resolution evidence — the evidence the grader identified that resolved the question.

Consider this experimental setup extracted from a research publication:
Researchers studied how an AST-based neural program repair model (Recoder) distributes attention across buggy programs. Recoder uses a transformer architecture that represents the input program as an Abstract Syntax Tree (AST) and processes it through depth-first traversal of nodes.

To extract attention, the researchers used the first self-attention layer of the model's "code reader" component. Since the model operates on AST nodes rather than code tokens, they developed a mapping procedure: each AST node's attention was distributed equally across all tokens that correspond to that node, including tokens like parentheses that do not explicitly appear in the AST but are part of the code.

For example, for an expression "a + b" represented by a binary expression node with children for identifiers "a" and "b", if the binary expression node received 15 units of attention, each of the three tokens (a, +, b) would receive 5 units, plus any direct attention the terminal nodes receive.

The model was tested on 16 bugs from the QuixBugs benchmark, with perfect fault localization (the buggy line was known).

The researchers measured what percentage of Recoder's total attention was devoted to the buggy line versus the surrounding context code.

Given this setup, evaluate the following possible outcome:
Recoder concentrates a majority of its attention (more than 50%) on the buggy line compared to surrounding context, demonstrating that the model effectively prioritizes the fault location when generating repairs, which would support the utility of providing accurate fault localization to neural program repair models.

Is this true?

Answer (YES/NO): NO